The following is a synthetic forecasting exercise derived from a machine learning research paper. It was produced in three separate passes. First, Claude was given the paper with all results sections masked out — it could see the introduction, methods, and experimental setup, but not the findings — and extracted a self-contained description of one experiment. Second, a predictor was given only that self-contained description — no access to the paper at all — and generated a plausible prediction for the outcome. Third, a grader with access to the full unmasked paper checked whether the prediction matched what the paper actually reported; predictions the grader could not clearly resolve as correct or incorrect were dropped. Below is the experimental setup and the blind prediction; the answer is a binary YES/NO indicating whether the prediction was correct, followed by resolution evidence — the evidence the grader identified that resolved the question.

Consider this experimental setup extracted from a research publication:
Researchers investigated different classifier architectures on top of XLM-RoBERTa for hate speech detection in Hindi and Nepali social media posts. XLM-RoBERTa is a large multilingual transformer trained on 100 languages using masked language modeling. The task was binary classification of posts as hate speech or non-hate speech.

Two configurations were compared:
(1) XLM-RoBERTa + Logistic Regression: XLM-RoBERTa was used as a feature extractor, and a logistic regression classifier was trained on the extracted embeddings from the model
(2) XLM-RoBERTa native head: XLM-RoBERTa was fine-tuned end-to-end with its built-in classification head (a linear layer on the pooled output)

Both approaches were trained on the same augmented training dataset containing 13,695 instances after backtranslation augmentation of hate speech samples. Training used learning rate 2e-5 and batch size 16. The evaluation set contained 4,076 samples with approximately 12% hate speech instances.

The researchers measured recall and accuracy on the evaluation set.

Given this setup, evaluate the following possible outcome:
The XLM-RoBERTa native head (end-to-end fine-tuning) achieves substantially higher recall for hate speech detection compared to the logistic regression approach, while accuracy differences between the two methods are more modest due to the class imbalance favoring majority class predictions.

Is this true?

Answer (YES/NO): YES